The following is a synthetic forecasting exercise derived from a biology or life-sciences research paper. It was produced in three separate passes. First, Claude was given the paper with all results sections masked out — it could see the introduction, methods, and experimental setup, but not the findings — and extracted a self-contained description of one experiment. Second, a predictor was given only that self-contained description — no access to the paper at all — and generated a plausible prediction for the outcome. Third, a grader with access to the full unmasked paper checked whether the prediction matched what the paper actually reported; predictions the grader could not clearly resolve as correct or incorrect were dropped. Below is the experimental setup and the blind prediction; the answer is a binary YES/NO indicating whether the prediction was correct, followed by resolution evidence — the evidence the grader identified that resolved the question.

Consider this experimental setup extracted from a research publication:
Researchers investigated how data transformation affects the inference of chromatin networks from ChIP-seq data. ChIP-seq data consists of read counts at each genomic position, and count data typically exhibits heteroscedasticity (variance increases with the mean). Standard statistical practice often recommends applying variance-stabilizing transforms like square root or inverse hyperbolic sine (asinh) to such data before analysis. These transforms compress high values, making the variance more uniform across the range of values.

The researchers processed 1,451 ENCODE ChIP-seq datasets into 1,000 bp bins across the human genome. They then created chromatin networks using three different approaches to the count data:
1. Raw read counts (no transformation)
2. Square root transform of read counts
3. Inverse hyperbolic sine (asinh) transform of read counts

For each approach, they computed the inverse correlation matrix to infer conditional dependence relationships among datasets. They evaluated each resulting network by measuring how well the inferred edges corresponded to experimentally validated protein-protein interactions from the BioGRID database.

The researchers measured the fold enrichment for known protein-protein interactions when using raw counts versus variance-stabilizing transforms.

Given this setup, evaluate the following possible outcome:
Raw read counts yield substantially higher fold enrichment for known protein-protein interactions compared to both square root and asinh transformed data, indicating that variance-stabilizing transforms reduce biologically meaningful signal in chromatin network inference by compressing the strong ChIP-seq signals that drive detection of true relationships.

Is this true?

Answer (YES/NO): YES